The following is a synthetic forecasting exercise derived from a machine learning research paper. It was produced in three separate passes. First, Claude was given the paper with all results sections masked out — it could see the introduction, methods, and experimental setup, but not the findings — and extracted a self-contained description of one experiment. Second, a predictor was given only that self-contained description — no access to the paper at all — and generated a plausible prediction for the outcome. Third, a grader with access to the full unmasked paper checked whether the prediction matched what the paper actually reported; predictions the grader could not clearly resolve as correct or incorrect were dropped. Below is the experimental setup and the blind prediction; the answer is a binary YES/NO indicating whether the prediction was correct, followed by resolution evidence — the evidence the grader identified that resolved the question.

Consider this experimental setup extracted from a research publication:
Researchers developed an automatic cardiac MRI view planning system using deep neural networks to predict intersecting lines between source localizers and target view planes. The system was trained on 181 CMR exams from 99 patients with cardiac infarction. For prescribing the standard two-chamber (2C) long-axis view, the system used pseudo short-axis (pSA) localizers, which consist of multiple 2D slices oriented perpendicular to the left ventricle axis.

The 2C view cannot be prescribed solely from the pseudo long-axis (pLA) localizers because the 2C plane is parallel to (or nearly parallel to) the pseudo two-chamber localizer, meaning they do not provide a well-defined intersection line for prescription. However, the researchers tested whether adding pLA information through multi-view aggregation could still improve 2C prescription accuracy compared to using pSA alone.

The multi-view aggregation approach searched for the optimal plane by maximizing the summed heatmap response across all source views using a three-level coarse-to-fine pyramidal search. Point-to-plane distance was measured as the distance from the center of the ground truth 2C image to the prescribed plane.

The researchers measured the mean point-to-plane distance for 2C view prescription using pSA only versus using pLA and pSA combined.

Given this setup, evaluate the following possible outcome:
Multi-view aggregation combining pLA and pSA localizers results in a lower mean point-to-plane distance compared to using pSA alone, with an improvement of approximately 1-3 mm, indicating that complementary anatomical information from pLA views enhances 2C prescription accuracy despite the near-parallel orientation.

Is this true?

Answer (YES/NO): NO